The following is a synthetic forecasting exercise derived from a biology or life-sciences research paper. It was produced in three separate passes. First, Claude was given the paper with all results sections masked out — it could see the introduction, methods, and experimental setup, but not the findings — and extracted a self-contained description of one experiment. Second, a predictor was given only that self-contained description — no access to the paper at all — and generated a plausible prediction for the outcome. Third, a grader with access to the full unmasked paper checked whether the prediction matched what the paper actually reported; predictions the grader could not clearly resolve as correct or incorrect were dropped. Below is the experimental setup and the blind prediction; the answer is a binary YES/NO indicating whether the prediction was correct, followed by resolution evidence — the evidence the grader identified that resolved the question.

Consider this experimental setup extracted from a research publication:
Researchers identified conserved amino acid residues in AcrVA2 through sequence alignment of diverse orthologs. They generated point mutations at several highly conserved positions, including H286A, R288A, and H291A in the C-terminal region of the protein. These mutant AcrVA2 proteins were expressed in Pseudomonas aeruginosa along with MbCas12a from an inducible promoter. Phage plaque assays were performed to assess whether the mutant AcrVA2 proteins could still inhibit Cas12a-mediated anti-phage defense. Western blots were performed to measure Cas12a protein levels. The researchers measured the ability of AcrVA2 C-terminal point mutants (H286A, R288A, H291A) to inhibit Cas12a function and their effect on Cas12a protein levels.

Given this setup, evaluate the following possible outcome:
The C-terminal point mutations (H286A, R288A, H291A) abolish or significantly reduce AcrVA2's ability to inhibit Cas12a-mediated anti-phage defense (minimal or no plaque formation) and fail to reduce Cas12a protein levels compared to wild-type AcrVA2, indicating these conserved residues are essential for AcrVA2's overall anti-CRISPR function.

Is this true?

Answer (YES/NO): YES